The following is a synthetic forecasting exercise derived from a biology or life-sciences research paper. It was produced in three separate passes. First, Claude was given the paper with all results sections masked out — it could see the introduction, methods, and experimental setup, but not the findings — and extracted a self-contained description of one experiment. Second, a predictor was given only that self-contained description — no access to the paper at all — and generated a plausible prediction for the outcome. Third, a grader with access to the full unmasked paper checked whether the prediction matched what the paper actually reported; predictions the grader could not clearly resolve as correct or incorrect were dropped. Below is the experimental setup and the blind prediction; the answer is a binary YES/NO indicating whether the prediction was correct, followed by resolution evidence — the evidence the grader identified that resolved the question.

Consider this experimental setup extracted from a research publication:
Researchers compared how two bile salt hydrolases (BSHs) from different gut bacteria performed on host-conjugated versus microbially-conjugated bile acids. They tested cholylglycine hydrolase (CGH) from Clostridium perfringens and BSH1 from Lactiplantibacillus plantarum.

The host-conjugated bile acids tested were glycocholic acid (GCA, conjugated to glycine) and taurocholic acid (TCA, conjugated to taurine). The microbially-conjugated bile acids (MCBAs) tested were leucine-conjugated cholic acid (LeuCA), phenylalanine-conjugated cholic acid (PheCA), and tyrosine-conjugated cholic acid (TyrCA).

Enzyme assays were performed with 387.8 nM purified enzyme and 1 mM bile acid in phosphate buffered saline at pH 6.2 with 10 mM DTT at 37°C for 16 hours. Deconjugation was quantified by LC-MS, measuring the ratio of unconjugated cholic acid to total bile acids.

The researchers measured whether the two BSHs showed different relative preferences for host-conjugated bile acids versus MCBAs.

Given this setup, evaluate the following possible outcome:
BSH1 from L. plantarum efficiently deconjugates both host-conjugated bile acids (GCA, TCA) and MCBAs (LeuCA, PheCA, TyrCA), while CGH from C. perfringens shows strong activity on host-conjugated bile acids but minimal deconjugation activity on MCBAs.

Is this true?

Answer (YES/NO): YES